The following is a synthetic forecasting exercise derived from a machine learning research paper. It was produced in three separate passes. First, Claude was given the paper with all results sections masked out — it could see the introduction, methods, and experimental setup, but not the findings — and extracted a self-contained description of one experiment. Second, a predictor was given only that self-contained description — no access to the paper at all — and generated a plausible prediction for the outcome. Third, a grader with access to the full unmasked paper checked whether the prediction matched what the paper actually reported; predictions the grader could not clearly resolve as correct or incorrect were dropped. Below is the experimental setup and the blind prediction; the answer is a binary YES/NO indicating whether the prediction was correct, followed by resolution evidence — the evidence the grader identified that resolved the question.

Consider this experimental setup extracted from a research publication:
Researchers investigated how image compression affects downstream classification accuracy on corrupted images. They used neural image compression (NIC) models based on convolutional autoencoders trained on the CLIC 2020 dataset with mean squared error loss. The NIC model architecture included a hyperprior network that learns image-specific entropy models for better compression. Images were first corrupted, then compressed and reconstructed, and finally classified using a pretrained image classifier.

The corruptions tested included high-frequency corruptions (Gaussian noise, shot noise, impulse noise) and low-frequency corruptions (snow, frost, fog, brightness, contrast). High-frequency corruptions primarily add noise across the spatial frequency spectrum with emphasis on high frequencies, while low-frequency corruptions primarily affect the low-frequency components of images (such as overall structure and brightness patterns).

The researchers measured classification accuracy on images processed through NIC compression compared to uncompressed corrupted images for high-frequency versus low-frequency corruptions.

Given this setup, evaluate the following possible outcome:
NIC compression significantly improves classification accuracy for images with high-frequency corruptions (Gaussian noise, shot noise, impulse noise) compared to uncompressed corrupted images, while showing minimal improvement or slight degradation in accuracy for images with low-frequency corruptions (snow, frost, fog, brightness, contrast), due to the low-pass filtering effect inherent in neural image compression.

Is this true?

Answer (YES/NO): NO